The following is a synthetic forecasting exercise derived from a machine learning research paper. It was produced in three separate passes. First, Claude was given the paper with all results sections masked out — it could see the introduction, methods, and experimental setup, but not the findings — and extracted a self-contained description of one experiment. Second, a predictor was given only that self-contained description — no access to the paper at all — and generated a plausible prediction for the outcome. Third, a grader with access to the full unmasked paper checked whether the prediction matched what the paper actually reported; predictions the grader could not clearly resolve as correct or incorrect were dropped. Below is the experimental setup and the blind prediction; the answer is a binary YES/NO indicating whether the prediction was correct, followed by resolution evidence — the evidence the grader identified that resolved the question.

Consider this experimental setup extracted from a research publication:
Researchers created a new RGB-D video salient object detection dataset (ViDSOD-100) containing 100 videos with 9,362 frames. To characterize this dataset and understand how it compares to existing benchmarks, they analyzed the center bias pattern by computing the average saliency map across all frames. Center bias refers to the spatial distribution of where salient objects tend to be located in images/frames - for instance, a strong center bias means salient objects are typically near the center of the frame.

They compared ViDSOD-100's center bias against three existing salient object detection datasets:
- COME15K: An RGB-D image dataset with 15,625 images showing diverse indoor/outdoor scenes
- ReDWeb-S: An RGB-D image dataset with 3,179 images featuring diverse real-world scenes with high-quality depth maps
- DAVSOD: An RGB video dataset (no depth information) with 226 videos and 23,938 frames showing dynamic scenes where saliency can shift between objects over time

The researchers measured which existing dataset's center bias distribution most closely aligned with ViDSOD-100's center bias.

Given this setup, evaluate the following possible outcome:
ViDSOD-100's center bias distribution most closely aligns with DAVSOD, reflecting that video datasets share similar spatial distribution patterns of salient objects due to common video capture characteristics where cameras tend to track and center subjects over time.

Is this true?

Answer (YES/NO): YES